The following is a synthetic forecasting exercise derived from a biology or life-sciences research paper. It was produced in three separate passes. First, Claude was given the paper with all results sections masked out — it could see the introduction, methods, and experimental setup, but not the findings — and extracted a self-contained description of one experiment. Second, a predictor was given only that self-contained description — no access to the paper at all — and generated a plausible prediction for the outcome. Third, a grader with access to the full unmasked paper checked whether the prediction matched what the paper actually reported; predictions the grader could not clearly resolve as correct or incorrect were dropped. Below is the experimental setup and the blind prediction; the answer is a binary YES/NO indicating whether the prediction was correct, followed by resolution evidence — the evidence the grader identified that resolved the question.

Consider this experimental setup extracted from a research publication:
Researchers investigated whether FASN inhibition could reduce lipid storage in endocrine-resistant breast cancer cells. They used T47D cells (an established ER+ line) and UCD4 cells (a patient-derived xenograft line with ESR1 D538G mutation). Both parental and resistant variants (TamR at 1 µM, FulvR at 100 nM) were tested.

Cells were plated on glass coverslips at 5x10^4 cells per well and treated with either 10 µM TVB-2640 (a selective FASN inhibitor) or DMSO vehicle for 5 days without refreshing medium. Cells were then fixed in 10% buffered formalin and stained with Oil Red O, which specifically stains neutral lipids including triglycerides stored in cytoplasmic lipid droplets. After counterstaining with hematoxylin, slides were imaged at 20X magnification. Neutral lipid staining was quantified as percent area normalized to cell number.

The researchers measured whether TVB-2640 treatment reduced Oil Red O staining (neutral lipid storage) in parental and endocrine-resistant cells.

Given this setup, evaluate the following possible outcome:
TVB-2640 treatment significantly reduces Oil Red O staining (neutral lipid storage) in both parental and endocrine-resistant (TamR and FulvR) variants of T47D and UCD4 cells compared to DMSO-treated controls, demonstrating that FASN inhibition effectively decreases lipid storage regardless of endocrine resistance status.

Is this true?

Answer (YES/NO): NO